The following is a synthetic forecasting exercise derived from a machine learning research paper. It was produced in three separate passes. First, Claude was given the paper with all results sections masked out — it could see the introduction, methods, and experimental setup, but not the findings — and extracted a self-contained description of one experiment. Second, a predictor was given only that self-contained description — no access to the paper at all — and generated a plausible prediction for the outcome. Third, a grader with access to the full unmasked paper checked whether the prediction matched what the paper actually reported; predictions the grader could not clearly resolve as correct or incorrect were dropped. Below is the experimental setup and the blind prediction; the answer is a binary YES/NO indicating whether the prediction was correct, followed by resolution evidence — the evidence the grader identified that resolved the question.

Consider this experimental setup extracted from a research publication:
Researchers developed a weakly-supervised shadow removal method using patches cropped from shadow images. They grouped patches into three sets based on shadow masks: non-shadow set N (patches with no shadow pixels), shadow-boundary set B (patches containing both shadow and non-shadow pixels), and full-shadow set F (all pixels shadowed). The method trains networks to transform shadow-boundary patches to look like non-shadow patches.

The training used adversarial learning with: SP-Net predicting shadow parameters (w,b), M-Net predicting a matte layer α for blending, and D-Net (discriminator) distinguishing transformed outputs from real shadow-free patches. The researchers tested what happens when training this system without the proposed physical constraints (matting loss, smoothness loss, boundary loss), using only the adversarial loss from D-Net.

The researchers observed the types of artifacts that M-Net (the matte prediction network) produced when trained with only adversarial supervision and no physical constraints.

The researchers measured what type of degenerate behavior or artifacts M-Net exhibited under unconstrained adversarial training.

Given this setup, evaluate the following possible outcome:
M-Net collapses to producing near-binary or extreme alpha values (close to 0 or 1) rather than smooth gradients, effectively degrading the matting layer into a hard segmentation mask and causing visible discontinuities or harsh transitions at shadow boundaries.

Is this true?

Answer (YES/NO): NO